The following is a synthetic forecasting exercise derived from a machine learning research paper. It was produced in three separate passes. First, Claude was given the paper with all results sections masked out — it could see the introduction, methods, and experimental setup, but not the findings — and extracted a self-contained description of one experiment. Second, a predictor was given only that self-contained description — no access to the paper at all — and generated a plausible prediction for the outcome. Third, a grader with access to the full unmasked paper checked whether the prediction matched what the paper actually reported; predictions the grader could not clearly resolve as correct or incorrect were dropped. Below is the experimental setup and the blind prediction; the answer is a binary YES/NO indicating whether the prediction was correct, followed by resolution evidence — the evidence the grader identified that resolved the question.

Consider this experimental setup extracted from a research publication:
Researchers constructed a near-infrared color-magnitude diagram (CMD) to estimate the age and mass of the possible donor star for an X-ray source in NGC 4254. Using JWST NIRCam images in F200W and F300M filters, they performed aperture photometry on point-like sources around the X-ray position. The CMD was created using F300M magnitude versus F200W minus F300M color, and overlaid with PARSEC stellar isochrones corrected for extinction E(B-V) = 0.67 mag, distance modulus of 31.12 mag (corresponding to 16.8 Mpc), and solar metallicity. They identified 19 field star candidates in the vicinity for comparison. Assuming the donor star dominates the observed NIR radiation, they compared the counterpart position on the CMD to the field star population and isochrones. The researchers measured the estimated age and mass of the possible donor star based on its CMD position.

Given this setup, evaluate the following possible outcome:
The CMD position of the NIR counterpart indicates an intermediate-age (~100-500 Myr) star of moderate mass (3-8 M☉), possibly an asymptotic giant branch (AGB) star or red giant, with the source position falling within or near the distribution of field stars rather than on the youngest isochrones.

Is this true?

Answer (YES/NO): NO